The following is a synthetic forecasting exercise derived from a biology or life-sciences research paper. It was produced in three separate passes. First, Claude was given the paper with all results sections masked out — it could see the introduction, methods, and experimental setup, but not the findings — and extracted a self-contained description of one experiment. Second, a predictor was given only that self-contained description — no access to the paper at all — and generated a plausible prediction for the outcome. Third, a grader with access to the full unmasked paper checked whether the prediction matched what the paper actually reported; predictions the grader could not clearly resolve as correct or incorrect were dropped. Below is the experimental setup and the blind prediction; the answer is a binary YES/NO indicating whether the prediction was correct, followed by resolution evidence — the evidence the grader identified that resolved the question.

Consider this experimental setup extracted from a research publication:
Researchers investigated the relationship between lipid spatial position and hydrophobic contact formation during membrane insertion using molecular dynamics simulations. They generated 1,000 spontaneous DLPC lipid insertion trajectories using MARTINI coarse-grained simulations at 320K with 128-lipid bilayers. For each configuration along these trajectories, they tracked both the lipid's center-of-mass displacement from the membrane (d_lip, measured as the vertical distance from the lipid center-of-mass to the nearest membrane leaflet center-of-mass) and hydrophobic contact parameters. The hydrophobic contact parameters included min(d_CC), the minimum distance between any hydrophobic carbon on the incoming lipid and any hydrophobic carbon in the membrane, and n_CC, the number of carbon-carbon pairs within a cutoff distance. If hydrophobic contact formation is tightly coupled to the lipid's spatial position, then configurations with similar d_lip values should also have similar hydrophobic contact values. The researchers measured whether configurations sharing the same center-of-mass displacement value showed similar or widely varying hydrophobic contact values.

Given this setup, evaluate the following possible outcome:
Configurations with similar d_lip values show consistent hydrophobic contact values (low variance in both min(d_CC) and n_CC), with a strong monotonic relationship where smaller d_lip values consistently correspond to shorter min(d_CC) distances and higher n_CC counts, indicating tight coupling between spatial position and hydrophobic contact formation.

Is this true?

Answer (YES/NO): NO